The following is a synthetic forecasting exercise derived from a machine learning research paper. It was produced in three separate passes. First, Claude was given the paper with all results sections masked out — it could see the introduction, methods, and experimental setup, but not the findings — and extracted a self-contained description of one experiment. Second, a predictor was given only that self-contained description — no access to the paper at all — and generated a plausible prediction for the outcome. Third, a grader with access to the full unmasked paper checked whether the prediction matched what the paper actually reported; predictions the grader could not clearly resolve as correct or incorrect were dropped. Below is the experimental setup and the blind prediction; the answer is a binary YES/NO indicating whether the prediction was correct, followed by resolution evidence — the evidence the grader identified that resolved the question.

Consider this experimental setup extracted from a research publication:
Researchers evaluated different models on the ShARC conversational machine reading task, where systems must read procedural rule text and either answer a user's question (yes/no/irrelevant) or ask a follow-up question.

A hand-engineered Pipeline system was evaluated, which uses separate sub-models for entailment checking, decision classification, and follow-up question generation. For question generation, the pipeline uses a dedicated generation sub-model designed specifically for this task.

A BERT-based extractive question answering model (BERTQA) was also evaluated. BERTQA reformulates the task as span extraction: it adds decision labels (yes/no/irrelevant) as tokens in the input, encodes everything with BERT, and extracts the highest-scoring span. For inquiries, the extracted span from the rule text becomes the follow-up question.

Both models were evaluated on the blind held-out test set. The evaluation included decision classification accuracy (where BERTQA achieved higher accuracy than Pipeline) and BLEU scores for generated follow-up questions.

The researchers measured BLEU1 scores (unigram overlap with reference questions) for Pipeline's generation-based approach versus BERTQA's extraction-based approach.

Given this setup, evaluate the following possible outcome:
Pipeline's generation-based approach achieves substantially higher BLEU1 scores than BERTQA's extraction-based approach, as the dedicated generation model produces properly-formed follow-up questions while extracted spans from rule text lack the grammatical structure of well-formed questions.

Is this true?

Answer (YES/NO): YES